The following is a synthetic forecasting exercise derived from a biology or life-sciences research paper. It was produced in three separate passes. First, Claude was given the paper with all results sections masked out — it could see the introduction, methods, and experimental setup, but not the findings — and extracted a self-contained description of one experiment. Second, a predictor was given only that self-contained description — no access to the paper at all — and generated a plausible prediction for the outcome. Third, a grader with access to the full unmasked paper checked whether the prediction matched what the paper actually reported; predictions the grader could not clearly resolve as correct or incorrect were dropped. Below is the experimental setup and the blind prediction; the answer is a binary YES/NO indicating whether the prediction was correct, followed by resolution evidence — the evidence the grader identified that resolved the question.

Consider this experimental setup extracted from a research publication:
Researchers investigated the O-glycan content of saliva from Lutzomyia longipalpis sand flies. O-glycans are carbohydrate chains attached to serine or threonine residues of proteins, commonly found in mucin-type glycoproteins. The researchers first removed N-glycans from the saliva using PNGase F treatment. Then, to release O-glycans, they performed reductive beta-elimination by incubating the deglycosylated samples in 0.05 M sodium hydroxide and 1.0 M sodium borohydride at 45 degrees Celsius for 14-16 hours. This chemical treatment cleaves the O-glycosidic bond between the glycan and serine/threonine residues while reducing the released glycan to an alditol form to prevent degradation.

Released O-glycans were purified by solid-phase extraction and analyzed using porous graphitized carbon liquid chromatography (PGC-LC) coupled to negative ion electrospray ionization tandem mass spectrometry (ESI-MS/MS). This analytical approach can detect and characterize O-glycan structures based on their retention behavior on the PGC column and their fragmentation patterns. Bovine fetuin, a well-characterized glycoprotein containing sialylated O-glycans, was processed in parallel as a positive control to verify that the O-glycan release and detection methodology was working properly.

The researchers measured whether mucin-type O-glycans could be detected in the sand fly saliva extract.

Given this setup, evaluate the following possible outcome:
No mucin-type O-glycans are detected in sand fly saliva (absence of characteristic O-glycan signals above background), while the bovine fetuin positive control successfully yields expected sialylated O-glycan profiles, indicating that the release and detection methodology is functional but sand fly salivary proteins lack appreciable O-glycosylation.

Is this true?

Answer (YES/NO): YES